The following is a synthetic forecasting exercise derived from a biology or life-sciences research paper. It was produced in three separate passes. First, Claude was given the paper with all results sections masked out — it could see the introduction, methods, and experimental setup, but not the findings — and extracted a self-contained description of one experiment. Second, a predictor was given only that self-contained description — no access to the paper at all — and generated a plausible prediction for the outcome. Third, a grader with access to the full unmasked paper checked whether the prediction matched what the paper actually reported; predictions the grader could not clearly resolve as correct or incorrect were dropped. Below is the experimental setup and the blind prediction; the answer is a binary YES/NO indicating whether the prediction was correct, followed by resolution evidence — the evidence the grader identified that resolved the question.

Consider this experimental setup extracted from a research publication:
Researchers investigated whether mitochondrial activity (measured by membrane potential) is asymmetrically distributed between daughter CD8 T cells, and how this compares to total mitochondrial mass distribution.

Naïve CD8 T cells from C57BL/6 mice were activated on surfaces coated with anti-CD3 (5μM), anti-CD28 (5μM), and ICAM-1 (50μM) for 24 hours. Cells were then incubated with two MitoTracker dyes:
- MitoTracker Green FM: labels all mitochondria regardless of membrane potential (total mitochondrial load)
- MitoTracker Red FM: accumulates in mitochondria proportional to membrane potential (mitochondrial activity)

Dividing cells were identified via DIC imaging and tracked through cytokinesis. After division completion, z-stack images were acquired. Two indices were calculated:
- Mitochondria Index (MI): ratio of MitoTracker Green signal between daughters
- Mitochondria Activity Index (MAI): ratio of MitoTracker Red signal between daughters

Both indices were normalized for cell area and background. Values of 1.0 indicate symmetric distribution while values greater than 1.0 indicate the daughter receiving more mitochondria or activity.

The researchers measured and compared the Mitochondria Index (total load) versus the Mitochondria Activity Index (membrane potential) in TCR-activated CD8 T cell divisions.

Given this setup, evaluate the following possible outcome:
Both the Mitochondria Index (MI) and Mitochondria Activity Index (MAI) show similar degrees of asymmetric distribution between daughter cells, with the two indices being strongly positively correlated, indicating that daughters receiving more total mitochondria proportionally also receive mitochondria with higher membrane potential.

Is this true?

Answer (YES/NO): YES